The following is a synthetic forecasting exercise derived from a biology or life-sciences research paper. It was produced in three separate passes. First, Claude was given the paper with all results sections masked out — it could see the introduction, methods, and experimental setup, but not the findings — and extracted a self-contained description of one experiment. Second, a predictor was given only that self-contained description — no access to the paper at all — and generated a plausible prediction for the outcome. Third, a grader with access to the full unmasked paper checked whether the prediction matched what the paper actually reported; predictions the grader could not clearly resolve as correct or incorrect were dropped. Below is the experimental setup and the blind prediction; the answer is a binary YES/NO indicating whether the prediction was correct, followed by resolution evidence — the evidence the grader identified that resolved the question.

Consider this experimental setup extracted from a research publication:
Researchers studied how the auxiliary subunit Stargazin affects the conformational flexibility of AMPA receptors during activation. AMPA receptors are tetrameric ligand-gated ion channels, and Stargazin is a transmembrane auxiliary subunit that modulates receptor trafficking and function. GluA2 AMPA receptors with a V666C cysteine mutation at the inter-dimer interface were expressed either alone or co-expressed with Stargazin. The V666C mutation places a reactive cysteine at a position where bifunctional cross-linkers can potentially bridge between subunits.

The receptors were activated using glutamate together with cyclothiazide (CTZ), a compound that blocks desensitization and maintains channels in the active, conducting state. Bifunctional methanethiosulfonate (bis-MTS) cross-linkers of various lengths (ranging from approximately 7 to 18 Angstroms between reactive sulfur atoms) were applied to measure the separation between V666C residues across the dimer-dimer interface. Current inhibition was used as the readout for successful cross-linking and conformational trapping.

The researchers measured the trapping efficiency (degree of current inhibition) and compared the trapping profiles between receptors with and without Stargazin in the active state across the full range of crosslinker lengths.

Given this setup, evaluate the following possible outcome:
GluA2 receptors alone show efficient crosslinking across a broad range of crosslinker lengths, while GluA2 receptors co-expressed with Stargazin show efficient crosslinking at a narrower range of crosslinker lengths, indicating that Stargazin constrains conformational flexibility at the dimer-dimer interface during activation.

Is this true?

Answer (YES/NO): NO